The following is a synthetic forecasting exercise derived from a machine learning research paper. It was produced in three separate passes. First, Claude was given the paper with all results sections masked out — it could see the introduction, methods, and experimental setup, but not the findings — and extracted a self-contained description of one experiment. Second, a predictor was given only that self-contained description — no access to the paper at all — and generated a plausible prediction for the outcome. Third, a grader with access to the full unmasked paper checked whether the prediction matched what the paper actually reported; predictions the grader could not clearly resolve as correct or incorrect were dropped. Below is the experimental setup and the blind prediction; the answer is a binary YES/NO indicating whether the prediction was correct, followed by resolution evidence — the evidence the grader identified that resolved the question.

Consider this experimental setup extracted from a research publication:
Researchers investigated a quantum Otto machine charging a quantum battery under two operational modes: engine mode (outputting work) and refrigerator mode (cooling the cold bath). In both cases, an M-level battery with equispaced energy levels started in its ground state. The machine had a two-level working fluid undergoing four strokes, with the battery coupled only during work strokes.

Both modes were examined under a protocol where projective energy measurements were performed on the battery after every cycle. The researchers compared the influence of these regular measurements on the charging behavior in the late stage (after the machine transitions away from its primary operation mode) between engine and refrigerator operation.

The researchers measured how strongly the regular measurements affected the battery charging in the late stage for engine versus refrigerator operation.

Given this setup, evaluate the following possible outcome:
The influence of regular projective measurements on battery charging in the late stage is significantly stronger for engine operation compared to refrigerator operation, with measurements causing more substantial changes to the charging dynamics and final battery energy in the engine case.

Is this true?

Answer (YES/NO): YES